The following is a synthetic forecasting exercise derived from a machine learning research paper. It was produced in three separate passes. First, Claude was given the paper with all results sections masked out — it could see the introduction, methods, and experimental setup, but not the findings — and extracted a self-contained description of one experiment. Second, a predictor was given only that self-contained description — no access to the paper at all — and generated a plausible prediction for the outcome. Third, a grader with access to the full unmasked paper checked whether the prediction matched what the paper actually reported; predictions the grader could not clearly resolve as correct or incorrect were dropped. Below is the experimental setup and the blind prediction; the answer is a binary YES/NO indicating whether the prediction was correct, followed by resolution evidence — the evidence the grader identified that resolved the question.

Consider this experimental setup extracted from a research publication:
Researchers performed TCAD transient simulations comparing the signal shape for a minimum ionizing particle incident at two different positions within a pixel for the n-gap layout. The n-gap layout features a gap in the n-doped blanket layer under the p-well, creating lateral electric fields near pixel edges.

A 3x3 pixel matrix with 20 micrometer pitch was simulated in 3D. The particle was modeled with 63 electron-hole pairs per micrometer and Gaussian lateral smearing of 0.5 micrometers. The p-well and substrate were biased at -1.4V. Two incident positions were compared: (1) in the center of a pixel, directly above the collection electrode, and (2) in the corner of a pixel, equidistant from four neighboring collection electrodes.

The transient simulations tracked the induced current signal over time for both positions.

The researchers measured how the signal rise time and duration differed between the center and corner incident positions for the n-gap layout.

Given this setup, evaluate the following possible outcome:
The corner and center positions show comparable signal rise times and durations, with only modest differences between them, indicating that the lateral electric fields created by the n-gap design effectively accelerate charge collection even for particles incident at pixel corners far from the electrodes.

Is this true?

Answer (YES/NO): NO